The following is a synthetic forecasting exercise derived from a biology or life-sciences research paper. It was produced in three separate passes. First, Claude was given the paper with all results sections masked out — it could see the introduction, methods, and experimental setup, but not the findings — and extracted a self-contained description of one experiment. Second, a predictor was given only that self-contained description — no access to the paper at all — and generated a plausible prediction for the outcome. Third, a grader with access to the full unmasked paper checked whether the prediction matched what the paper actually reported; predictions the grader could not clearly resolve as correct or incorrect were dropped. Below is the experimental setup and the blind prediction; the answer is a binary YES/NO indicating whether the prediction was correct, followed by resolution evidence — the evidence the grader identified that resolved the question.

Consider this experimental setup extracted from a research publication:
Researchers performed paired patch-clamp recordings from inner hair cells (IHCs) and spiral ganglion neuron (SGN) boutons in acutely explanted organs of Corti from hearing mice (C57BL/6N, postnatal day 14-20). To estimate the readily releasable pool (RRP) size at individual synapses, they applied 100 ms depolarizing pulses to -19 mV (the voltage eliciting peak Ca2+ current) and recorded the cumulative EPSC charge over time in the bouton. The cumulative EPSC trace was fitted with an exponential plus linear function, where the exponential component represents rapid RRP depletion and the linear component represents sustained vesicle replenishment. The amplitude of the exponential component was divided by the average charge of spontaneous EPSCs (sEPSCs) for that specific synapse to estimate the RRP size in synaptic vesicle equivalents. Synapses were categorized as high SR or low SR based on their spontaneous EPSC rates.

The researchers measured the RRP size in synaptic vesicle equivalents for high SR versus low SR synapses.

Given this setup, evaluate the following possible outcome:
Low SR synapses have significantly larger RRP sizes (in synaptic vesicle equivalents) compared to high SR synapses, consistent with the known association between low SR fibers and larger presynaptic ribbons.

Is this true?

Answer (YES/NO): NO